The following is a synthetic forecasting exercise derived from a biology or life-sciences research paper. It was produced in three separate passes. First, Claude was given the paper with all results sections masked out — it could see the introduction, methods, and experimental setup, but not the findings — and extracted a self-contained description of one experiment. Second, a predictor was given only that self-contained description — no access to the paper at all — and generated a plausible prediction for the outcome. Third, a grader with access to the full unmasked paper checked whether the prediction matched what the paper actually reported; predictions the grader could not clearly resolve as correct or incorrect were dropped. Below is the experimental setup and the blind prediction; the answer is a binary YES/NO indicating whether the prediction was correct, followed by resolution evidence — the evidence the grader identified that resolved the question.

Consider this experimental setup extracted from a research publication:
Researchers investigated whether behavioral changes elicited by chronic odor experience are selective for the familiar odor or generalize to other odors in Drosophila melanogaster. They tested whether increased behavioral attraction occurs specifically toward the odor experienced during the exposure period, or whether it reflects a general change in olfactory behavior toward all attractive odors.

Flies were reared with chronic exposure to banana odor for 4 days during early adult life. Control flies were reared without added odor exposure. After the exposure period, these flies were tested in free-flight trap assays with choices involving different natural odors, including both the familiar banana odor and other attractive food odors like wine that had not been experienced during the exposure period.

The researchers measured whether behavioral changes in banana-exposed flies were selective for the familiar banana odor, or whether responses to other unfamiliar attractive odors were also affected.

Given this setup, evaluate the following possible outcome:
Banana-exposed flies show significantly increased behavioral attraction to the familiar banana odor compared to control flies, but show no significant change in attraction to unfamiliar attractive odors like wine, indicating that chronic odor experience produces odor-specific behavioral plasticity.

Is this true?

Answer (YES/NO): YES